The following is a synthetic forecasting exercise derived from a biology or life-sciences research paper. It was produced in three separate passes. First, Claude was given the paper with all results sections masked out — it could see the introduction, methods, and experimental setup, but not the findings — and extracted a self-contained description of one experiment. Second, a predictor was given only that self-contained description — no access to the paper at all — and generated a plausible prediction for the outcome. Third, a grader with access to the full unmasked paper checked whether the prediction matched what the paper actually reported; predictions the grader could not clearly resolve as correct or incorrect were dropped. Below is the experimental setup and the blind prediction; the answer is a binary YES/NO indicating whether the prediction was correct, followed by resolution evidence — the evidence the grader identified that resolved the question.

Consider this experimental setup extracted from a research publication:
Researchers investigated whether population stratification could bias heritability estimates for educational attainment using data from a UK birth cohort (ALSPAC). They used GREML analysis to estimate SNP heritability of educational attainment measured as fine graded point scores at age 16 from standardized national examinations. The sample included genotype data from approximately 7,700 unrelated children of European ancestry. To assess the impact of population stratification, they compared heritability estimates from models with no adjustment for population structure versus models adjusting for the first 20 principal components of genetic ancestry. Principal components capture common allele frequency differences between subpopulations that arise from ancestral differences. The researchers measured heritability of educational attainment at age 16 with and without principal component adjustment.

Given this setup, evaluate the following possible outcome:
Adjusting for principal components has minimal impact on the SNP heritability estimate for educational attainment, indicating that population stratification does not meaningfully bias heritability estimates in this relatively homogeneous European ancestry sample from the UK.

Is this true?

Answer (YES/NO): YES